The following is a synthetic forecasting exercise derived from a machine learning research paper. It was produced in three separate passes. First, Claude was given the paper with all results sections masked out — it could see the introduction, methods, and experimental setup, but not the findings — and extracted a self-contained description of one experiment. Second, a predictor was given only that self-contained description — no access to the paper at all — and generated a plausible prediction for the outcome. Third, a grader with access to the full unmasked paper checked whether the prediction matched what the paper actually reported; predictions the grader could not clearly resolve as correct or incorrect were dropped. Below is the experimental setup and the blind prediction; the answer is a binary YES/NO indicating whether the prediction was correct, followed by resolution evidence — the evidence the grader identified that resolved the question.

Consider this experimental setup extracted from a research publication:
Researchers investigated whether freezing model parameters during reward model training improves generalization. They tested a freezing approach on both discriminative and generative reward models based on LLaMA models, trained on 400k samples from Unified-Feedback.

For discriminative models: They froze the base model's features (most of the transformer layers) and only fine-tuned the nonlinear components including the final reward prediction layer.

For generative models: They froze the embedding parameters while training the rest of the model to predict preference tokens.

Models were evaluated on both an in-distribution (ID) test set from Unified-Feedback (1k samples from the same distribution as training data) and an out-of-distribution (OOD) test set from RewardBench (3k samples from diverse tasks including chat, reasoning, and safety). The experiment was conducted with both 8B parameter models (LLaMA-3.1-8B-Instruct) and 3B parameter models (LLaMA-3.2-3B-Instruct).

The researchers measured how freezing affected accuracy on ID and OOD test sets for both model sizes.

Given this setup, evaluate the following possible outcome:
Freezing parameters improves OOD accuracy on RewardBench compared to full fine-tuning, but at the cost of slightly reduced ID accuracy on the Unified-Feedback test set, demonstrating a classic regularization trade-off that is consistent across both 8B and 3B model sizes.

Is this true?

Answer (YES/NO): NO